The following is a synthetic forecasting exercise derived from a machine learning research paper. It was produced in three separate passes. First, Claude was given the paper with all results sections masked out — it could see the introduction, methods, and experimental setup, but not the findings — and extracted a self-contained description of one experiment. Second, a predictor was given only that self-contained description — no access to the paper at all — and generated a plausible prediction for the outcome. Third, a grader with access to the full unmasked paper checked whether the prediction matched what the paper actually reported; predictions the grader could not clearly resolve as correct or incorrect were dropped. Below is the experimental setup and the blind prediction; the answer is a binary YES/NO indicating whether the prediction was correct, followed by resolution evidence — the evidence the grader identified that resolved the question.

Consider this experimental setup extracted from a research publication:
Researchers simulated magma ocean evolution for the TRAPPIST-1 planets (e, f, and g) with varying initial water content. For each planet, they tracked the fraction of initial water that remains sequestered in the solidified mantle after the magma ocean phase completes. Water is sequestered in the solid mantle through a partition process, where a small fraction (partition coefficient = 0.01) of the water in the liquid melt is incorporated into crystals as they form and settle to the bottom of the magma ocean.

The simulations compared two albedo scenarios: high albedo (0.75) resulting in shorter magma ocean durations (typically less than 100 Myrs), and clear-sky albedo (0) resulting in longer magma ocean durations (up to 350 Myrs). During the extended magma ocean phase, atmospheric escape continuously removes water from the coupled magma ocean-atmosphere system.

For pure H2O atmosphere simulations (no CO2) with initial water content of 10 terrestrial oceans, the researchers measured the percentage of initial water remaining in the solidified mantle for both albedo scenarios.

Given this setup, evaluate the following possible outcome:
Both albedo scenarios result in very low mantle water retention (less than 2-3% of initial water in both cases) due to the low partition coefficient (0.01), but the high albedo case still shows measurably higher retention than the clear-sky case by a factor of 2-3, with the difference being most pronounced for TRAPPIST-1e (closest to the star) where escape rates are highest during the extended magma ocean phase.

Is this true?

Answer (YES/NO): NO